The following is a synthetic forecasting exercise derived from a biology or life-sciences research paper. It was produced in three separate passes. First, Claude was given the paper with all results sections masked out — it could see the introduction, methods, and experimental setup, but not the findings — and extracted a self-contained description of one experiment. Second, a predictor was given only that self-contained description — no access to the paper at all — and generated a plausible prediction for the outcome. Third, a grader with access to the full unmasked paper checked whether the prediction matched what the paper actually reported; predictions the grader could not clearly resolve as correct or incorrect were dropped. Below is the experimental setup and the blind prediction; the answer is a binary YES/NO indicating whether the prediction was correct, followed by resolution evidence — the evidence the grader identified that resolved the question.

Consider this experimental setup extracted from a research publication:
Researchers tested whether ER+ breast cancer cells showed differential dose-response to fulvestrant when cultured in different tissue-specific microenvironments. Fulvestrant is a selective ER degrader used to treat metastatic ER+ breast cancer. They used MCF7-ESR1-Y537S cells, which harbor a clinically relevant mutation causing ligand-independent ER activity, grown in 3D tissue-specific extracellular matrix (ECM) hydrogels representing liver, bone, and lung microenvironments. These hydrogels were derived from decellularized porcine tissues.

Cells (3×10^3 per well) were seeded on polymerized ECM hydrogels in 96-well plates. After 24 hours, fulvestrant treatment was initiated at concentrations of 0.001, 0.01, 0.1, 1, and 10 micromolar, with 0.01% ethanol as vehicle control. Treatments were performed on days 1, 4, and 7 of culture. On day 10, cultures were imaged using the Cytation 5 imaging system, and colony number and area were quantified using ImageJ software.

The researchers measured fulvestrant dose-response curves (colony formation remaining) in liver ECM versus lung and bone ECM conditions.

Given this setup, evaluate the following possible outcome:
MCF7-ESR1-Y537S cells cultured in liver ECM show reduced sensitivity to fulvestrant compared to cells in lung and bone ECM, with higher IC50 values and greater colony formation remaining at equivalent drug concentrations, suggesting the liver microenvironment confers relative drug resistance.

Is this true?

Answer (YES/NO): YES